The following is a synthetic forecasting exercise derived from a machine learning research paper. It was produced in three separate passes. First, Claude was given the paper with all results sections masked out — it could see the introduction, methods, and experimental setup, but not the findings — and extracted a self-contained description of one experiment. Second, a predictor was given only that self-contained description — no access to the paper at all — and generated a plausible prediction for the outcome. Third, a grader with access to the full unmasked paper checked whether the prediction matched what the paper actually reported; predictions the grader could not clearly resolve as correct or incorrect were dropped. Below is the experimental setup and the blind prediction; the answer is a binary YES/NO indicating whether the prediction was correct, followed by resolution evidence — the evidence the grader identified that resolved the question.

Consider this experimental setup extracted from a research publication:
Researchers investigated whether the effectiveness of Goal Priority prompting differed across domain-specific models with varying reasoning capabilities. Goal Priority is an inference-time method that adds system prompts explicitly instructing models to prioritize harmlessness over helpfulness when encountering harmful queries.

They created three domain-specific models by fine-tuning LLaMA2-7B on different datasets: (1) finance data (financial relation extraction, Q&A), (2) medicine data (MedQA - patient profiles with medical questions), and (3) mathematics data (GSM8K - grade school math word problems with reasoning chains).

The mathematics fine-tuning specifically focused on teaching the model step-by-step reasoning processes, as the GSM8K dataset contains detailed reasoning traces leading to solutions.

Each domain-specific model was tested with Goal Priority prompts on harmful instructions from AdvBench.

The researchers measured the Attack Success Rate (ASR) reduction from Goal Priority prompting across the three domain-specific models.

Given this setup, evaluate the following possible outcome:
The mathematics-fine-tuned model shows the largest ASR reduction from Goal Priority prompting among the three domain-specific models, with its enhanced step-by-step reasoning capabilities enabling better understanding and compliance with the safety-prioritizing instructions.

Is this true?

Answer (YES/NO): YES